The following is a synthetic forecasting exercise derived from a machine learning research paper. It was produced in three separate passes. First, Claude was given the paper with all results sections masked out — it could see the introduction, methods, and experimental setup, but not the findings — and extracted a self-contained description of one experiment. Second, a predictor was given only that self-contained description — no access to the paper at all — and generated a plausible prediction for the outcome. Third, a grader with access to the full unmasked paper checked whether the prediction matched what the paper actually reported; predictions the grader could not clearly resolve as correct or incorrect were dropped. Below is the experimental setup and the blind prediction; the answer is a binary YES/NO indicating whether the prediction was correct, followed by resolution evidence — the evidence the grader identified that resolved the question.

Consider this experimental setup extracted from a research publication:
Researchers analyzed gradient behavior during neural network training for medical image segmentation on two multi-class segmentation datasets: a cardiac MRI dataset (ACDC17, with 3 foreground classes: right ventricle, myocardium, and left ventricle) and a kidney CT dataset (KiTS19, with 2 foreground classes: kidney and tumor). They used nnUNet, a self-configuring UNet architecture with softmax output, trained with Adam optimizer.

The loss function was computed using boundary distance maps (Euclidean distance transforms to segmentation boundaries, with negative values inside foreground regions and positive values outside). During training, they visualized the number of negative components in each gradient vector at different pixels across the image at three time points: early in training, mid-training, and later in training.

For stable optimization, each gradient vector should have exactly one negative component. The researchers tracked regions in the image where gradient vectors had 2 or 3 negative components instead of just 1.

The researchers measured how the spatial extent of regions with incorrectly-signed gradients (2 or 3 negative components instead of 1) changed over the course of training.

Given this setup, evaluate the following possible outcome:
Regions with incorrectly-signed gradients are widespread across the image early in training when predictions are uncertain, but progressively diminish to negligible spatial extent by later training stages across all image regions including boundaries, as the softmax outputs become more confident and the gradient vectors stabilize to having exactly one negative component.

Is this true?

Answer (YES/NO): NO